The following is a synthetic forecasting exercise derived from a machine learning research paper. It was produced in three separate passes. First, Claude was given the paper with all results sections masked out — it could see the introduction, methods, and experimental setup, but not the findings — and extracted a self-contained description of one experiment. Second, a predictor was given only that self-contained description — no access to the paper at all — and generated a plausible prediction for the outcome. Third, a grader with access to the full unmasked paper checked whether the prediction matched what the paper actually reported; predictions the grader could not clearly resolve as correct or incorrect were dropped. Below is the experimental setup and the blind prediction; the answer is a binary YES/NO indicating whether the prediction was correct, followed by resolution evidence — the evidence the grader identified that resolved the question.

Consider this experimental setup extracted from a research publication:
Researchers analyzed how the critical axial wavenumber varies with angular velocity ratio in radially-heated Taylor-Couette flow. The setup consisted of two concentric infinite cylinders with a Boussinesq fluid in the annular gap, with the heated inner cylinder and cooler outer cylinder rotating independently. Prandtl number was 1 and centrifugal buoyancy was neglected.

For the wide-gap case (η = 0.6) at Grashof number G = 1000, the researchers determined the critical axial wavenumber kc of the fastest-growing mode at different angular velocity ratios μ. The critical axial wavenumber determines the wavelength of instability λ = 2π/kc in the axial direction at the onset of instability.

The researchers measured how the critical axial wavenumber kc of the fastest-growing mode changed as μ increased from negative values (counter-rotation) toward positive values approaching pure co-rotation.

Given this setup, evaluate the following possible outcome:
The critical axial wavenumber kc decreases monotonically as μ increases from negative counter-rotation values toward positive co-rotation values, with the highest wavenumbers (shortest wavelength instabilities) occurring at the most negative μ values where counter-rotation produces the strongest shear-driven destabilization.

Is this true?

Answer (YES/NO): YES